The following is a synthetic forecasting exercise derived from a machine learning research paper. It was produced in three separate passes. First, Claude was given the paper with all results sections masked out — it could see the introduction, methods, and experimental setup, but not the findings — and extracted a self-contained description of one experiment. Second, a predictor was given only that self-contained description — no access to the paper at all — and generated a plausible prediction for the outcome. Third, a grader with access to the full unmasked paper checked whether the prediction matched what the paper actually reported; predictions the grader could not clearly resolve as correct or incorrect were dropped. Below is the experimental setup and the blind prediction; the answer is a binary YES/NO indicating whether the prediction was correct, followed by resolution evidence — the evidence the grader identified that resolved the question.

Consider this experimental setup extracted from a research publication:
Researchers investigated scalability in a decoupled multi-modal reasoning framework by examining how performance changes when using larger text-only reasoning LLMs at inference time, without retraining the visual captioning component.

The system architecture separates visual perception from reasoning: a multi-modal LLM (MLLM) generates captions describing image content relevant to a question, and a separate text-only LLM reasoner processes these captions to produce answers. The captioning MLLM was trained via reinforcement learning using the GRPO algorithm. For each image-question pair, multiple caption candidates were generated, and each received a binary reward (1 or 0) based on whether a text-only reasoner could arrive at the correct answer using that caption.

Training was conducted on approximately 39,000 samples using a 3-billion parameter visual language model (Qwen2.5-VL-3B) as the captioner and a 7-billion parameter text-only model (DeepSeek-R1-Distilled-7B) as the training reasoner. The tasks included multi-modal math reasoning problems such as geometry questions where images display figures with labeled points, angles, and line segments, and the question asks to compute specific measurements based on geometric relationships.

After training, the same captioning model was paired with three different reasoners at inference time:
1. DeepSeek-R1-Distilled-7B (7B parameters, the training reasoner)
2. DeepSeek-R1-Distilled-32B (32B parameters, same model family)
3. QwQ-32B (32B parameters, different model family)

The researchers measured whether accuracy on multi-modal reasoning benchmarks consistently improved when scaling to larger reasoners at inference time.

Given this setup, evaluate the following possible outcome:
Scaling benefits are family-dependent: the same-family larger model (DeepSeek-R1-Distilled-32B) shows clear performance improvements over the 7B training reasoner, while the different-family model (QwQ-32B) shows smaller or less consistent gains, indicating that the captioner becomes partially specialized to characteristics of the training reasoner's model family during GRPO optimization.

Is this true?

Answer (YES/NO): NO